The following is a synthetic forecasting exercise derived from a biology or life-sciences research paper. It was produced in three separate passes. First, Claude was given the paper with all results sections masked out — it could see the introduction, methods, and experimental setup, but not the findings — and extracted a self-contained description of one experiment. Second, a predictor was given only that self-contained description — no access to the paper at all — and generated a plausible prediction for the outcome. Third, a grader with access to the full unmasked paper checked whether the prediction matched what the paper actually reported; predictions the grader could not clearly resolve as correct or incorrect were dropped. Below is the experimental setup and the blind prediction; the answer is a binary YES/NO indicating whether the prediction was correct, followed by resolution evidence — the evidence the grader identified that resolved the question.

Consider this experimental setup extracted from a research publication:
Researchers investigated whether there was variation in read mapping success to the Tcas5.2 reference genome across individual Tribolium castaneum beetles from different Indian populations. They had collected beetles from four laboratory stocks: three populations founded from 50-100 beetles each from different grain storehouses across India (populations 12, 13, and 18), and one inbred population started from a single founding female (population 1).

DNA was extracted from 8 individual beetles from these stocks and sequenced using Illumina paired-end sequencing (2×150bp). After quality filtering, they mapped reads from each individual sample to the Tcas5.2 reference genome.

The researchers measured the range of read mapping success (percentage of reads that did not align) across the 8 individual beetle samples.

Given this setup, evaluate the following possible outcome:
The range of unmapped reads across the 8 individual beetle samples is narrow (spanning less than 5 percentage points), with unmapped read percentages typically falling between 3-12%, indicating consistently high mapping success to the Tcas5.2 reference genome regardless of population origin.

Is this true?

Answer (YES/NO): NO